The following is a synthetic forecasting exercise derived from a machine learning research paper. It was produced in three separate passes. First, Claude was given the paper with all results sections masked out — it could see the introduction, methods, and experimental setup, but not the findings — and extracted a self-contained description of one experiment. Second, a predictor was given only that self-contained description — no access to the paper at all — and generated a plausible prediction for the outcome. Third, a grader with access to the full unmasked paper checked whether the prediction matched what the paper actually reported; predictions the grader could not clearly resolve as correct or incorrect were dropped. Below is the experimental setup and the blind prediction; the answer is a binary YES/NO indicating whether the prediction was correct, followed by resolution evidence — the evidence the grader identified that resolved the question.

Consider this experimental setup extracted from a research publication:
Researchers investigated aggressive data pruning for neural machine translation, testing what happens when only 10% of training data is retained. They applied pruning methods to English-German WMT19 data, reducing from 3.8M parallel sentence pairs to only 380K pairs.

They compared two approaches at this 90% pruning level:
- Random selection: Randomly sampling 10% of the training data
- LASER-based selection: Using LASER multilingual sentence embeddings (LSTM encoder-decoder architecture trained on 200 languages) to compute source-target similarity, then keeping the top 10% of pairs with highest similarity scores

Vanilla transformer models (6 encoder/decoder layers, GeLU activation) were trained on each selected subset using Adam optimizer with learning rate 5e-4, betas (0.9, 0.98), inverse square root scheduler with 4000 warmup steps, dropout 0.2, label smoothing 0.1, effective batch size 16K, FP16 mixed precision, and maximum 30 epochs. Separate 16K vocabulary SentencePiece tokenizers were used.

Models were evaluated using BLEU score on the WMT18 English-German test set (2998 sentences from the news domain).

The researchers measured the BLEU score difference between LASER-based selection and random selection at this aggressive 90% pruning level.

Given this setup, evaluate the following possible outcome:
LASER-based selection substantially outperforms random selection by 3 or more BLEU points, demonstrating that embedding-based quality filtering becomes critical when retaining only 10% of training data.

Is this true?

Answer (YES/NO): NO